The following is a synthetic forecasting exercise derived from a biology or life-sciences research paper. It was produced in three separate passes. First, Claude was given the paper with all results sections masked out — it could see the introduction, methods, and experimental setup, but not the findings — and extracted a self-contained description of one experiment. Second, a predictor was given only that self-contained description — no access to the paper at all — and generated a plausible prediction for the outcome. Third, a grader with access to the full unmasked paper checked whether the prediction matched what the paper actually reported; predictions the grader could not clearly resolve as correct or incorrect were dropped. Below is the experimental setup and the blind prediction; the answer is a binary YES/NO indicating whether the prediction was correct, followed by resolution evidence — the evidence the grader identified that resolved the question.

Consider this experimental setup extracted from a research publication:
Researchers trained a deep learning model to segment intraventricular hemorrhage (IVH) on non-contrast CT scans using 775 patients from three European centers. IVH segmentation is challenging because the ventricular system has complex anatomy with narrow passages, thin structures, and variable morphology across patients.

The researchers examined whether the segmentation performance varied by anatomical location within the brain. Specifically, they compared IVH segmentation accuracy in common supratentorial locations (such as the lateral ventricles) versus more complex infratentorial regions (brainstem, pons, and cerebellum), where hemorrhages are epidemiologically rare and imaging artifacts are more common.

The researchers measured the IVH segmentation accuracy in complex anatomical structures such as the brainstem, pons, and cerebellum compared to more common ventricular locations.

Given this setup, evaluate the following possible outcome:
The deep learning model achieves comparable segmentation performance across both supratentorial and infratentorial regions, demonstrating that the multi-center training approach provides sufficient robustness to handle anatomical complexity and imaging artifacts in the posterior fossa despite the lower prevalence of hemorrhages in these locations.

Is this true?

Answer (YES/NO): NO